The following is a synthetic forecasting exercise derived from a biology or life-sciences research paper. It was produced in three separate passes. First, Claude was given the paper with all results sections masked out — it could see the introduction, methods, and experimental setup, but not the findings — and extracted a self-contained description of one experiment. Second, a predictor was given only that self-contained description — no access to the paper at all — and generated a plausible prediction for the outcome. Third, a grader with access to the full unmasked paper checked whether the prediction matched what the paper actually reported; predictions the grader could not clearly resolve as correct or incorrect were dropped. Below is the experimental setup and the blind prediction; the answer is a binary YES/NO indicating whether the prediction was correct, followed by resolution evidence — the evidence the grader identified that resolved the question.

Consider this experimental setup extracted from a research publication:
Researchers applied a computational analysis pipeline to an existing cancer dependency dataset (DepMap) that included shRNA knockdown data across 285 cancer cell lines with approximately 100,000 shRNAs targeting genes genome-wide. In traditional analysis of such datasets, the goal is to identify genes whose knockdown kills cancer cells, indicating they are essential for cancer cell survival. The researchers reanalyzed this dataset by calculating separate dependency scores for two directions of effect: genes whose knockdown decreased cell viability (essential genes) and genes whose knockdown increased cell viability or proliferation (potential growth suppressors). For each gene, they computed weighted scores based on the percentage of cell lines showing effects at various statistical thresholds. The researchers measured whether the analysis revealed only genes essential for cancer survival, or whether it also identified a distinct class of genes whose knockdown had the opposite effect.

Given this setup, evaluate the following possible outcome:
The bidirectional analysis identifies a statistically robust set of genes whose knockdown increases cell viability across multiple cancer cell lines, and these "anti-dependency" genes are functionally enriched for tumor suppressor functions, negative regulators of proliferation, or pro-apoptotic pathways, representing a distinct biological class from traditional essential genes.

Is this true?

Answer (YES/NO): NO